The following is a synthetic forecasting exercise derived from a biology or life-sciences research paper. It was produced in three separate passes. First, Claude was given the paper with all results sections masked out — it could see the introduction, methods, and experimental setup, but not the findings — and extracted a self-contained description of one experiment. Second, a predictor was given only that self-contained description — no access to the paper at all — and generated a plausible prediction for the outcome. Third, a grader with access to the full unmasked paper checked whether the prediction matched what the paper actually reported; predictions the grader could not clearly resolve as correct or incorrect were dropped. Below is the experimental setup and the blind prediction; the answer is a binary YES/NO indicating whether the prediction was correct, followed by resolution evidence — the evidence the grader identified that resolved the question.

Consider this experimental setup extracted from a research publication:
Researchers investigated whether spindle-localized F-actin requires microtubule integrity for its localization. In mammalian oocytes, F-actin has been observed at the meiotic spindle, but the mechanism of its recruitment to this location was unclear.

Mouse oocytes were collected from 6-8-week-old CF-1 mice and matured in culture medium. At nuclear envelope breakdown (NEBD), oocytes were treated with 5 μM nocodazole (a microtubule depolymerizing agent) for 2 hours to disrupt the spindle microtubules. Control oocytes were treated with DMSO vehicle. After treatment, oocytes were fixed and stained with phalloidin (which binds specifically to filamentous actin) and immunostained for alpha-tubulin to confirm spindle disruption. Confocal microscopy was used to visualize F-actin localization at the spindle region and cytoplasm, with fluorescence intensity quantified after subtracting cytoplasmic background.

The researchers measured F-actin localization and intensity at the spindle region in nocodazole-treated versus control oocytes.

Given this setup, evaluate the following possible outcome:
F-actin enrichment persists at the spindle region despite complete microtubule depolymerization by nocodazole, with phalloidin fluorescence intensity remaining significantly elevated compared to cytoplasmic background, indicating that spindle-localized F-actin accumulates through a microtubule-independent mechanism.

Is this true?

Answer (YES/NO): NO